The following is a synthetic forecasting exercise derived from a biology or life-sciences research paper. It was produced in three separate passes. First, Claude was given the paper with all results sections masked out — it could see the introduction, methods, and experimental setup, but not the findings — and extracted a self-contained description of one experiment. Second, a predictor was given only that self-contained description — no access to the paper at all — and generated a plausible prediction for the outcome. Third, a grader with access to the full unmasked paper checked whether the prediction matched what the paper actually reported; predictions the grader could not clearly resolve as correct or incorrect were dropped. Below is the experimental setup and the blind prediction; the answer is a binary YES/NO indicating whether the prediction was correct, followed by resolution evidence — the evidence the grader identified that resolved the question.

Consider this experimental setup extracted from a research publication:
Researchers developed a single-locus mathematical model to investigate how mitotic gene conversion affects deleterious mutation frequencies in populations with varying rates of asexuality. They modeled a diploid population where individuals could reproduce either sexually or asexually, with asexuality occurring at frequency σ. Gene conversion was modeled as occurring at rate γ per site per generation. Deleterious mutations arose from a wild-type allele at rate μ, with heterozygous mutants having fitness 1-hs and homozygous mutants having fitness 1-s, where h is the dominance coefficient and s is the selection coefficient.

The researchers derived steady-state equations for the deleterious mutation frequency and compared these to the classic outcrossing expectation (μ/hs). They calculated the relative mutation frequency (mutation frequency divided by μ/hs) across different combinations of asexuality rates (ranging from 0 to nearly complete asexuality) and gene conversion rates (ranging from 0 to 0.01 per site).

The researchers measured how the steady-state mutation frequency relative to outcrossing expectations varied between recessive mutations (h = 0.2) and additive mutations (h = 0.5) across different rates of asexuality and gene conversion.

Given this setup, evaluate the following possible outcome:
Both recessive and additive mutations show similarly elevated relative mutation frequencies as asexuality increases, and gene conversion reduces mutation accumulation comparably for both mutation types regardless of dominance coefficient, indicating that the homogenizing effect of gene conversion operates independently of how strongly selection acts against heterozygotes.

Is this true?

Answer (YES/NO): NO